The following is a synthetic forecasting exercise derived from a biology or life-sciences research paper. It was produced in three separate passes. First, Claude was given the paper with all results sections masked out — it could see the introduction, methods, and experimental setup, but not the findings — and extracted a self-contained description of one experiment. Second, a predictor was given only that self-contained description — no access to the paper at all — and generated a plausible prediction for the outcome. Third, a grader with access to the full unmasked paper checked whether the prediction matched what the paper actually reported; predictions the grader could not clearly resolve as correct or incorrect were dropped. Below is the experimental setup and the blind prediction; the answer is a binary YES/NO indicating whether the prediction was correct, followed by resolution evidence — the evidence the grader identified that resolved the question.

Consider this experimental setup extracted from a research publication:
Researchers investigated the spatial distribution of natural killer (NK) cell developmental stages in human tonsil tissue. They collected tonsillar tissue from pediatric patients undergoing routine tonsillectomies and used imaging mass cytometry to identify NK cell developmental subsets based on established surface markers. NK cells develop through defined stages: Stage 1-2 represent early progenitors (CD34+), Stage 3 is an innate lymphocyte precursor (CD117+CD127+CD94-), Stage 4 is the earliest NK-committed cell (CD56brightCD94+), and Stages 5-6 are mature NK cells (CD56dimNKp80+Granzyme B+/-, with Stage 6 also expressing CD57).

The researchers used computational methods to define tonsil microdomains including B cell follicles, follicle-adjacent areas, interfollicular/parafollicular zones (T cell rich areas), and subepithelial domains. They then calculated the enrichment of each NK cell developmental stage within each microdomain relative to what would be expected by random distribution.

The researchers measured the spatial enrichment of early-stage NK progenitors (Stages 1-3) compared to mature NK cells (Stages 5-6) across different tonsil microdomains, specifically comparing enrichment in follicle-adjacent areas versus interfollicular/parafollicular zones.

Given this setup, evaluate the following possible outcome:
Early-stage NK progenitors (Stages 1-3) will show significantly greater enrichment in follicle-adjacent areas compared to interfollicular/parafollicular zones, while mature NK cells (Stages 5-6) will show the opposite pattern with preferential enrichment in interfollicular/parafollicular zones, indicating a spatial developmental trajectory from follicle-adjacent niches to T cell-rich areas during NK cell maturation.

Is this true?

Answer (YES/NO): NO